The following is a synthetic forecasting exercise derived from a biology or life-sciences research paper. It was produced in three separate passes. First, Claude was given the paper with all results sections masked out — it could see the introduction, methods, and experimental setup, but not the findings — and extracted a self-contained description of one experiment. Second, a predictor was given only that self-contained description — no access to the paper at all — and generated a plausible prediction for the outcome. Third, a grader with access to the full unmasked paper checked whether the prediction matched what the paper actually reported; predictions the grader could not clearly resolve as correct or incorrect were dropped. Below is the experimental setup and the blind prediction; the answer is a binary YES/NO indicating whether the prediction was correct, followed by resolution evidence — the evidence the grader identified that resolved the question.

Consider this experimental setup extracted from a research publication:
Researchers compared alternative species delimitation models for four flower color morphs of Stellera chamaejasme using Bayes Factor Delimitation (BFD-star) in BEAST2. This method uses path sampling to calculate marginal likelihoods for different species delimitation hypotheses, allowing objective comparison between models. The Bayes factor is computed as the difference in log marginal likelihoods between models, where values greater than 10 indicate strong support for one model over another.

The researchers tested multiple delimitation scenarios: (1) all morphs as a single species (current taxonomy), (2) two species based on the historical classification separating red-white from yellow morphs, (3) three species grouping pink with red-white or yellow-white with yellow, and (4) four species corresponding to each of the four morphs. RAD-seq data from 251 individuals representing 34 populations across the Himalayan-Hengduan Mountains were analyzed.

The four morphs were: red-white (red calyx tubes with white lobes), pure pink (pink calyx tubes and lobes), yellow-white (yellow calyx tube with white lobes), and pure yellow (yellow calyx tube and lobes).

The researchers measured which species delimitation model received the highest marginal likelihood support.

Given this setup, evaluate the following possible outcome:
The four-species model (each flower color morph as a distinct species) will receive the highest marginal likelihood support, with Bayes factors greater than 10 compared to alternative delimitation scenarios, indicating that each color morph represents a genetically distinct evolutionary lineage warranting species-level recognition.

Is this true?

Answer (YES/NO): YES